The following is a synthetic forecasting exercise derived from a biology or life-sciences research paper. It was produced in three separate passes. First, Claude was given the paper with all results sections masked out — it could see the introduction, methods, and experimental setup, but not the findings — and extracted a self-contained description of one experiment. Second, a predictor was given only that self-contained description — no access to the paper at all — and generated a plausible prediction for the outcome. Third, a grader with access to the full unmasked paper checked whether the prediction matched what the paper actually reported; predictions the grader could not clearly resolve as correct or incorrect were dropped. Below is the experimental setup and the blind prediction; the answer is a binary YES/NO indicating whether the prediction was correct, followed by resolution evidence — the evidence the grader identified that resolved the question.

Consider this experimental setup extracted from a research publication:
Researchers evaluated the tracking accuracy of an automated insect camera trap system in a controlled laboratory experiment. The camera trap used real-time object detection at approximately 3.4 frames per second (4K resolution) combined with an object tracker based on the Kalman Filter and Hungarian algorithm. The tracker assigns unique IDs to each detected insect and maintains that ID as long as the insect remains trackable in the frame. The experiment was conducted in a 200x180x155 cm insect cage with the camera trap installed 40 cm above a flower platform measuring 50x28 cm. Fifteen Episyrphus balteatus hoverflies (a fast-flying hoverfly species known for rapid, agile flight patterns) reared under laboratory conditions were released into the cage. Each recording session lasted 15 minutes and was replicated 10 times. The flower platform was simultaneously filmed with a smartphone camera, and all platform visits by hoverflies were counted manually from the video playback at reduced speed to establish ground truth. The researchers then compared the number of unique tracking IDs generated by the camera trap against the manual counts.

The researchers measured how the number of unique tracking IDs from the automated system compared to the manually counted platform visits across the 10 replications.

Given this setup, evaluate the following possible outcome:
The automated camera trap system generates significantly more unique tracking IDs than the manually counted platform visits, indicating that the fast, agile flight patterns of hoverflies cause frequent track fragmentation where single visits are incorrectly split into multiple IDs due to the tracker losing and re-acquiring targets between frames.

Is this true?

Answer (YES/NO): YES